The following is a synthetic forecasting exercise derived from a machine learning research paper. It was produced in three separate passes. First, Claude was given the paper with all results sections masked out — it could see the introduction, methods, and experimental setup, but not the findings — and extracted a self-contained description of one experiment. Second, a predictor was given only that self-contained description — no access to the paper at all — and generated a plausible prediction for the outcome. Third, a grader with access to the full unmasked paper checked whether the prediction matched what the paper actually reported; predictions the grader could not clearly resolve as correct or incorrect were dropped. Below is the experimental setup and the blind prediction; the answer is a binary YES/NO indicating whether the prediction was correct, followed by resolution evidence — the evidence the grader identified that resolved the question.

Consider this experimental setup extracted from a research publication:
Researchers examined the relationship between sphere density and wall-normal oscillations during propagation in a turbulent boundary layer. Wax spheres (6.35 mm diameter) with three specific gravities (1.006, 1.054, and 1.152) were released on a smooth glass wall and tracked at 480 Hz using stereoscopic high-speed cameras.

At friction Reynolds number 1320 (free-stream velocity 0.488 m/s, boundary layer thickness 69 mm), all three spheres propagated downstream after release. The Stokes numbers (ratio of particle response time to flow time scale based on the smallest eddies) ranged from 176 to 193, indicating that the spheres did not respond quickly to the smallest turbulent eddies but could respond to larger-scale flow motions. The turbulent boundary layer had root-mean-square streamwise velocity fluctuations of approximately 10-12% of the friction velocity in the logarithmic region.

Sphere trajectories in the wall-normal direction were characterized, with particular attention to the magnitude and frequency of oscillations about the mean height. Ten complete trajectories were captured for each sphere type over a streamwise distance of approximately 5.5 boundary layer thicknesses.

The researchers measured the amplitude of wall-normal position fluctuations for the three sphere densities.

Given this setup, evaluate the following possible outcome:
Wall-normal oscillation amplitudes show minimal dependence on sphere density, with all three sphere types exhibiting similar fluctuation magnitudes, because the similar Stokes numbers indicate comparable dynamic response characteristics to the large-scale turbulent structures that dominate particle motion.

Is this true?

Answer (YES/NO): NO